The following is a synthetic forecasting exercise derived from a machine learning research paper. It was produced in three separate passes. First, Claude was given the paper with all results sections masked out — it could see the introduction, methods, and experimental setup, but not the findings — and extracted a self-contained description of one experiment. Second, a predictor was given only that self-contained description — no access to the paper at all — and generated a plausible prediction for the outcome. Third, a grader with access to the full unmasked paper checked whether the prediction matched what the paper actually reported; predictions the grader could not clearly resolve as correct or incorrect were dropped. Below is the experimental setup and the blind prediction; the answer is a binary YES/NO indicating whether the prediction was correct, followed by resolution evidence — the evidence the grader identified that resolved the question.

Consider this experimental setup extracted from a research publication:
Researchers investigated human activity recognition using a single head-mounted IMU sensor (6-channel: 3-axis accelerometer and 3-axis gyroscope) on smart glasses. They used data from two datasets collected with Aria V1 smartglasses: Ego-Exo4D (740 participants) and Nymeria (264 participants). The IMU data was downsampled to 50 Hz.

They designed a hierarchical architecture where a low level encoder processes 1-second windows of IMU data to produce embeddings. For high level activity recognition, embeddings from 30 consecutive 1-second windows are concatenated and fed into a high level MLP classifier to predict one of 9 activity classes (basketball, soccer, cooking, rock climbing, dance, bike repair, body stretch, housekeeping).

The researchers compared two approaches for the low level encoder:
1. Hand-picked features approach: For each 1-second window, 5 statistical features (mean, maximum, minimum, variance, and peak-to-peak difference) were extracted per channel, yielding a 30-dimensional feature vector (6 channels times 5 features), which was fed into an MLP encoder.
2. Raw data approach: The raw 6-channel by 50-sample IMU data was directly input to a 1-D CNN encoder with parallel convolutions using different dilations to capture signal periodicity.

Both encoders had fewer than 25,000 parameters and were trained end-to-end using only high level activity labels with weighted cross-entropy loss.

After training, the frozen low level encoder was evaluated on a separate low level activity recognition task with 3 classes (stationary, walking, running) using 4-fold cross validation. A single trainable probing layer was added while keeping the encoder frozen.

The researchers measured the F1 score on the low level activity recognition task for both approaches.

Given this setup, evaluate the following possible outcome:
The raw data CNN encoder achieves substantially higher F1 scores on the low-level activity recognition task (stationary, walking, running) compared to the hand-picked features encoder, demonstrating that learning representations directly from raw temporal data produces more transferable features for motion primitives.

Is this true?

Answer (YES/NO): NO